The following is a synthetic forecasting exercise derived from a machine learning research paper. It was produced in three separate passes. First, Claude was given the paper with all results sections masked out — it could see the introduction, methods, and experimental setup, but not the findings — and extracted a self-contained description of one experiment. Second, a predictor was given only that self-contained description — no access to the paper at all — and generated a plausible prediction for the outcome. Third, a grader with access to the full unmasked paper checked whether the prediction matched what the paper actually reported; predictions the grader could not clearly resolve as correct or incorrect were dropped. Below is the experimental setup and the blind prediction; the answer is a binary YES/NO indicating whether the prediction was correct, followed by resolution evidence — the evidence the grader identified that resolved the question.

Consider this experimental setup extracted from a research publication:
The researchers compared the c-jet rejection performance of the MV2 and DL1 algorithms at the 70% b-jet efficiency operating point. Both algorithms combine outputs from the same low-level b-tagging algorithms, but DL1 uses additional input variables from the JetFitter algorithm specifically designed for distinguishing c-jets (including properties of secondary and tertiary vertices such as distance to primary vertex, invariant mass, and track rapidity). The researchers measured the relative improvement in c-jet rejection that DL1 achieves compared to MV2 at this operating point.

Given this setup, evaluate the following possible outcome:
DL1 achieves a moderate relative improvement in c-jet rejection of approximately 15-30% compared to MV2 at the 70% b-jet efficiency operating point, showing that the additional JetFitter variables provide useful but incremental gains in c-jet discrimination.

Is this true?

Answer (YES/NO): NO